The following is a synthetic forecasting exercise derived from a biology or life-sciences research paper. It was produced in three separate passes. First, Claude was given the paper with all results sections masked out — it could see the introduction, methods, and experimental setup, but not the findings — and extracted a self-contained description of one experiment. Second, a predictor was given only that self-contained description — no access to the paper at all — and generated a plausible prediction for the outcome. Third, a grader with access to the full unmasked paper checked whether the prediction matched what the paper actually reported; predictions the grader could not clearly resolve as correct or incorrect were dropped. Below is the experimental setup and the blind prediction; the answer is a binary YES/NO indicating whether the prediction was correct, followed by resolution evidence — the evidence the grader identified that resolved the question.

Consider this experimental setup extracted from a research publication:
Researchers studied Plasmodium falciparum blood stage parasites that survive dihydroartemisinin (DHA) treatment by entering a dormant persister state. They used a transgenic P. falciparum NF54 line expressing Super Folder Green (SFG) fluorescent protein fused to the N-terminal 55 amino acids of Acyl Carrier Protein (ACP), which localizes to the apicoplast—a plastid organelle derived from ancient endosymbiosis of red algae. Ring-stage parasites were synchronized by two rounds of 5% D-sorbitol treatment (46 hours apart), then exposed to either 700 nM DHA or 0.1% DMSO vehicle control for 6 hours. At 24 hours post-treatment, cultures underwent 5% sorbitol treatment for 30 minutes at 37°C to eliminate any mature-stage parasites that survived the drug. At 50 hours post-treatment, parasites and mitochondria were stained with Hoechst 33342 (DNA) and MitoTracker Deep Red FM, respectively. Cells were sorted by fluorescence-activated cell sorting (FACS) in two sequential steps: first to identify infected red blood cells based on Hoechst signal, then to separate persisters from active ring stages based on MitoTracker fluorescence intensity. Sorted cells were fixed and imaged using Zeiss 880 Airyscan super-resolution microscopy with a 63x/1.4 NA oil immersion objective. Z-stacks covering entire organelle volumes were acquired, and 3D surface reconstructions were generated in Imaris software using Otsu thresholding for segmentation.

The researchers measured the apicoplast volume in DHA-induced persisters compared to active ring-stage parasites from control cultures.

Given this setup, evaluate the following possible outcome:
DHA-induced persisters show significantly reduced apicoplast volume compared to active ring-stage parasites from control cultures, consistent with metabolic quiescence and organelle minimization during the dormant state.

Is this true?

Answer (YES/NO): NO